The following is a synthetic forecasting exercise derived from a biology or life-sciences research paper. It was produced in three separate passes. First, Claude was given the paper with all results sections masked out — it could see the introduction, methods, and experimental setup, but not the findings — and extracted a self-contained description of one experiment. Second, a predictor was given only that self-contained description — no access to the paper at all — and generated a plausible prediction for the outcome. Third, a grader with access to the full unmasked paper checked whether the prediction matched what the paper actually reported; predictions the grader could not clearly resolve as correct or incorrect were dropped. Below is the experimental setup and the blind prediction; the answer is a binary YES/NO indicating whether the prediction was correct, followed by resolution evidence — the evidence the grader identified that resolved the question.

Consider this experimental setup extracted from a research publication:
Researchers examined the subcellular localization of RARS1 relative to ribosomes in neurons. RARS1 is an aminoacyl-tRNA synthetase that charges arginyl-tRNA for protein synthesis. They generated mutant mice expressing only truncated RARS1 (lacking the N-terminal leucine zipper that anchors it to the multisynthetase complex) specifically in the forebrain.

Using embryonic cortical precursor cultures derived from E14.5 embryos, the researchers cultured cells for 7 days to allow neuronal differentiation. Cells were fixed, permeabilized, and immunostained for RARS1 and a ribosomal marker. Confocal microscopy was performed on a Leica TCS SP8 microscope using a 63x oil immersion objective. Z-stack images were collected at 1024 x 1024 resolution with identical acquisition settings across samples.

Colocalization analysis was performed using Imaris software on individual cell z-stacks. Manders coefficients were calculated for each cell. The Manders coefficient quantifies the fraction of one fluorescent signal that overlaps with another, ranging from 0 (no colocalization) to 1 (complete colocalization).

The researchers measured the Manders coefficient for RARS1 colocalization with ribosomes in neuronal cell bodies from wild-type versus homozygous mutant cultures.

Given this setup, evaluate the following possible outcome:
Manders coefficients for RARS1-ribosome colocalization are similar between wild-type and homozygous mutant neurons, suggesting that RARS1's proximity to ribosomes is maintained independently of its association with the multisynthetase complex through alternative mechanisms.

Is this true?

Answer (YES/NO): NO